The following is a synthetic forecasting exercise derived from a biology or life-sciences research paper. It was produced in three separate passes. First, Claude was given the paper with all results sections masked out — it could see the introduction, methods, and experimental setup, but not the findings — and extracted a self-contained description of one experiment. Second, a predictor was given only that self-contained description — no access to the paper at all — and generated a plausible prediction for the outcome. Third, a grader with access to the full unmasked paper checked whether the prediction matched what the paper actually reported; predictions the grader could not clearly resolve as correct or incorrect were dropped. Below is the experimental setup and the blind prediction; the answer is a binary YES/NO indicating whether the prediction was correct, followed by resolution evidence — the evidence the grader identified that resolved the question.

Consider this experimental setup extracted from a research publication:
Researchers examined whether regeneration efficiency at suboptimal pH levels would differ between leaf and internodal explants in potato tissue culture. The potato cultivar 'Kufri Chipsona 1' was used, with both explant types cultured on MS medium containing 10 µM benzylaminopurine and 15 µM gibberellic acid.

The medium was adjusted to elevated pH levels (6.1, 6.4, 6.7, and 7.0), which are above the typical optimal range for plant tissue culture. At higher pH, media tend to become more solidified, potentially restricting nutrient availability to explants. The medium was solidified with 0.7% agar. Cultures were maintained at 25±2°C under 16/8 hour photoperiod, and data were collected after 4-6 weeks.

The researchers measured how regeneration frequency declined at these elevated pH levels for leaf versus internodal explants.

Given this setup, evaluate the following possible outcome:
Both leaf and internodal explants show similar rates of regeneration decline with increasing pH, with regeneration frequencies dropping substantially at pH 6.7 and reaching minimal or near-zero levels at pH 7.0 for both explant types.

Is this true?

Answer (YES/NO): NO